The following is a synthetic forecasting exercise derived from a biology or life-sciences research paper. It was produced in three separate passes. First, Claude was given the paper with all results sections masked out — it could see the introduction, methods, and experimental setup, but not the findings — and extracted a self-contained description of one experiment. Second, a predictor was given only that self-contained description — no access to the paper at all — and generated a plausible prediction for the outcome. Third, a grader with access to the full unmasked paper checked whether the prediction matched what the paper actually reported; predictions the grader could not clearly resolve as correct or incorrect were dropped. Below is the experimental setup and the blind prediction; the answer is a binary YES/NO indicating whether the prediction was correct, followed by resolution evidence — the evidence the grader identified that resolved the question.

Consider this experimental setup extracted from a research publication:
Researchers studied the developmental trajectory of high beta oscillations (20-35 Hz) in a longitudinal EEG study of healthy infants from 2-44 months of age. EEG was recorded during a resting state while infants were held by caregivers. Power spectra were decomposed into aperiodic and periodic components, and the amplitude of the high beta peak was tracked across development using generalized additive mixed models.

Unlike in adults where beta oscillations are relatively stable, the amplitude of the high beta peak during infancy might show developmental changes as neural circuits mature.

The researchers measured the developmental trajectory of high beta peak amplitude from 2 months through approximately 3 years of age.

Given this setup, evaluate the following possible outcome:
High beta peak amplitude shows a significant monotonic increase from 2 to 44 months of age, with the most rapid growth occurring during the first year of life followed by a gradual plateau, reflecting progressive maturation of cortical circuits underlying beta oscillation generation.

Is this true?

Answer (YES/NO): NO